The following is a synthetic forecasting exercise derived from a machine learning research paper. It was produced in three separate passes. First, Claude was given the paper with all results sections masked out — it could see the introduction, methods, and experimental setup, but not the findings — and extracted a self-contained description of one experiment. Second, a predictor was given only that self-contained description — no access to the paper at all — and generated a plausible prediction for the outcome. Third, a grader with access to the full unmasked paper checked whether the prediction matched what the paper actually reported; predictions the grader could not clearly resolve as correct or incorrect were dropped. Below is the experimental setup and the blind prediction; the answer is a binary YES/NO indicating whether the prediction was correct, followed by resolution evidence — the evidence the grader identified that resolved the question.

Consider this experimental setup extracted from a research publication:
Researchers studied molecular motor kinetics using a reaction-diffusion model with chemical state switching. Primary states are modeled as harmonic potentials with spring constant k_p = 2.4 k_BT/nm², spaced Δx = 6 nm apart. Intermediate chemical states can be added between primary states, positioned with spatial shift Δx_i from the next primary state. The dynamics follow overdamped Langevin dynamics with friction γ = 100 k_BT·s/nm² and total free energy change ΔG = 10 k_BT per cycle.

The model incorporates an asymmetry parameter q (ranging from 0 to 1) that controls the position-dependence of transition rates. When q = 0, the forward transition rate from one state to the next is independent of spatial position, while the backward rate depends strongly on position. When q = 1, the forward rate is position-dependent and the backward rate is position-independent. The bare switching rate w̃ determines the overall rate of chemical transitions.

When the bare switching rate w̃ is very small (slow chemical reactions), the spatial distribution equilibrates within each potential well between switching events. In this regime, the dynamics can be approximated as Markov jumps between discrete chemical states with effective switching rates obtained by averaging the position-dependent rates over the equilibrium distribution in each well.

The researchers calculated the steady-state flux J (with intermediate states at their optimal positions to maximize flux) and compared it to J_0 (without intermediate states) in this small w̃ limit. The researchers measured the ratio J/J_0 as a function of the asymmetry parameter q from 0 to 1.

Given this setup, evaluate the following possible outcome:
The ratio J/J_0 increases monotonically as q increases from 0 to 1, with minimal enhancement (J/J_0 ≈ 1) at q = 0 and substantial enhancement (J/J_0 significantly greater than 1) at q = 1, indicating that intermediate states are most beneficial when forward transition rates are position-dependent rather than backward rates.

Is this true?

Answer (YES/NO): NO